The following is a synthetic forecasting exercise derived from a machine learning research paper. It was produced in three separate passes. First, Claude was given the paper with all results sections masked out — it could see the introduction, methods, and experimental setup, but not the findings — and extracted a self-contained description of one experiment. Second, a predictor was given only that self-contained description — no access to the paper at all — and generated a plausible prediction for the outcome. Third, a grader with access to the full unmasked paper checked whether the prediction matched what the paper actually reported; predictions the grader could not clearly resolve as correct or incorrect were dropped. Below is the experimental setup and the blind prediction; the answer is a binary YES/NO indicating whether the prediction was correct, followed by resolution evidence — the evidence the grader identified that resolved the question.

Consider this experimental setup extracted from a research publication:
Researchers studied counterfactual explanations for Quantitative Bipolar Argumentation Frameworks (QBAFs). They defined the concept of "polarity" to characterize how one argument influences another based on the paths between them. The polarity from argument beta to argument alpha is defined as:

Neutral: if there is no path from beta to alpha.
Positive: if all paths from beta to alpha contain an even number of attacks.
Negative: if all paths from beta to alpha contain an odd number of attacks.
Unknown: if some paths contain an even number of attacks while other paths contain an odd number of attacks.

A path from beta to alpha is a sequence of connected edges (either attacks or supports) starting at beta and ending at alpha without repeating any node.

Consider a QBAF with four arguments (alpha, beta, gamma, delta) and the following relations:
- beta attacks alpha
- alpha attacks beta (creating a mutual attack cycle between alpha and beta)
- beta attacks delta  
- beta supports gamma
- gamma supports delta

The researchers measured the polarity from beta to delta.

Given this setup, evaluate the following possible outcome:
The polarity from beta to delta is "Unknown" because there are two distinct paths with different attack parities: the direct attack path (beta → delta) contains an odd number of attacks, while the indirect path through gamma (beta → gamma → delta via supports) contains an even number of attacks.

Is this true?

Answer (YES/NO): YES